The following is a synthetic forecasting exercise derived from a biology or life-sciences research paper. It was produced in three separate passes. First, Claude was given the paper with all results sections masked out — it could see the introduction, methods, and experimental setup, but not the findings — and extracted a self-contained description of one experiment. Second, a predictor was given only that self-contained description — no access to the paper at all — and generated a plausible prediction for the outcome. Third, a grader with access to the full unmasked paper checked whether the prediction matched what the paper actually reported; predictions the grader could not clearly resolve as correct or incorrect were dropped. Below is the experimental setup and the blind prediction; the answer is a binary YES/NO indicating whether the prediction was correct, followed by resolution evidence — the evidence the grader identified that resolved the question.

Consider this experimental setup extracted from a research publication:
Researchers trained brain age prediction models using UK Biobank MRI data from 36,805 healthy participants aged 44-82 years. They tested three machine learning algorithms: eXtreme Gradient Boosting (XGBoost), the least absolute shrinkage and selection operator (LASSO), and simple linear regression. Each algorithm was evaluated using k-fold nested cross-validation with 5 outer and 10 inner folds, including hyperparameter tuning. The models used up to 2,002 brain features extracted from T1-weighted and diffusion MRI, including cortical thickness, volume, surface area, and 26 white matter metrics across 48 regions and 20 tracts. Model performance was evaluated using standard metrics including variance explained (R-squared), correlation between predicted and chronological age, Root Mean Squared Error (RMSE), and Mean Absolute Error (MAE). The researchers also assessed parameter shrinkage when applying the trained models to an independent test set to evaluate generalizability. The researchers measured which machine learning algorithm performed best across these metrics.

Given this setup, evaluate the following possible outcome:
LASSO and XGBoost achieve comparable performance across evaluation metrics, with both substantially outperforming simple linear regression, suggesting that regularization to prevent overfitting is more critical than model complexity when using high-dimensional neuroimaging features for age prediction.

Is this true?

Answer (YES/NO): NO